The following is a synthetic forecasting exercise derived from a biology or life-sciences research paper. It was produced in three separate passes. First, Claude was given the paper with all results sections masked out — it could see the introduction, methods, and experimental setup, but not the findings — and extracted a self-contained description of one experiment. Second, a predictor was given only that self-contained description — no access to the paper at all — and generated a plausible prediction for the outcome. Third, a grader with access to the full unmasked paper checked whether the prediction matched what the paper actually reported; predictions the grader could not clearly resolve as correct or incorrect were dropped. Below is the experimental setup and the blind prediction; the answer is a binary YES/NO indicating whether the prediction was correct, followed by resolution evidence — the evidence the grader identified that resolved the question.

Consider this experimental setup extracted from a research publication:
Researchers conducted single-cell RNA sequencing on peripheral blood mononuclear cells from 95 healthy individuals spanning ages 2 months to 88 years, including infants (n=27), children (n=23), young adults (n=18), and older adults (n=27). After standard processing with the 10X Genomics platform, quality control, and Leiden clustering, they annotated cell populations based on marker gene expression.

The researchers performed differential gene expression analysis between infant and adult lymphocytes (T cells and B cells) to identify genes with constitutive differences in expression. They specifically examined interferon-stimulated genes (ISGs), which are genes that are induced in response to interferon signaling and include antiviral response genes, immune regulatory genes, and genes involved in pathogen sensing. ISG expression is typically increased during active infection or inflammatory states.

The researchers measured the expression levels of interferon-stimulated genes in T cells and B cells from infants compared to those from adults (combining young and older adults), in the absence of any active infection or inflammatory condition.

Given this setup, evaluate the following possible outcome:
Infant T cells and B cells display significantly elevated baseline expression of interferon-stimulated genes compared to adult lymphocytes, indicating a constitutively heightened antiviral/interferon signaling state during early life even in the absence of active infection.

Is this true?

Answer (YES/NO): YES